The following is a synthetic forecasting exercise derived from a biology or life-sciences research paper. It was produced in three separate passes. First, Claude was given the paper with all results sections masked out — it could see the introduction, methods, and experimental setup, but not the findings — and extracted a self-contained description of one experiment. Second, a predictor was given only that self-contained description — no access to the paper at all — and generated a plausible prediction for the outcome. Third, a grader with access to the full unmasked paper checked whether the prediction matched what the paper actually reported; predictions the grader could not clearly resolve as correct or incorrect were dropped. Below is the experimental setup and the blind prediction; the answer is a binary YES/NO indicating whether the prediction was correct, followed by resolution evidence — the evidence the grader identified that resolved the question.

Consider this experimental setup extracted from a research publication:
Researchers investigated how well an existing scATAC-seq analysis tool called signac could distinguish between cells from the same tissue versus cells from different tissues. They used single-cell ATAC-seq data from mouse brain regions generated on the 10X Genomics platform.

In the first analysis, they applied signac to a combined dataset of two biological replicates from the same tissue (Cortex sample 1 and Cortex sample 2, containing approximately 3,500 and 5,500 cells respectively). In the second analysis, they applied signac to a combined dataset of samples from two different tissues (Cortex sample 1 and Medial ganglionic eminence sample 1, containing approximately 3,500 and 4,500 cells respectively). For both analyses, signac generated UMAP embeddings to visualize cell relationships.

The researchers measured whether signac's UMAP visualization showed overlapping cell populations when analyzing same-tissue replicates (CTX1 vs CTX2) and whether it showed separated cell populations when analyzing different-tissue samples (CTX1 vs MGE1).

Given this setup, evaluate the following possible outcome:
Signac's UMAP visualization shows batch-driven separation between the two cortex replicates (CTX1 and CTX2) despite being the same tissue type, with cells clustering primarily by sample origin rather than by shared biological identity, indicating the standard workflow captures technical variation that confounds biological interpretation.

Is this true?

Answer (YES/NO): YES